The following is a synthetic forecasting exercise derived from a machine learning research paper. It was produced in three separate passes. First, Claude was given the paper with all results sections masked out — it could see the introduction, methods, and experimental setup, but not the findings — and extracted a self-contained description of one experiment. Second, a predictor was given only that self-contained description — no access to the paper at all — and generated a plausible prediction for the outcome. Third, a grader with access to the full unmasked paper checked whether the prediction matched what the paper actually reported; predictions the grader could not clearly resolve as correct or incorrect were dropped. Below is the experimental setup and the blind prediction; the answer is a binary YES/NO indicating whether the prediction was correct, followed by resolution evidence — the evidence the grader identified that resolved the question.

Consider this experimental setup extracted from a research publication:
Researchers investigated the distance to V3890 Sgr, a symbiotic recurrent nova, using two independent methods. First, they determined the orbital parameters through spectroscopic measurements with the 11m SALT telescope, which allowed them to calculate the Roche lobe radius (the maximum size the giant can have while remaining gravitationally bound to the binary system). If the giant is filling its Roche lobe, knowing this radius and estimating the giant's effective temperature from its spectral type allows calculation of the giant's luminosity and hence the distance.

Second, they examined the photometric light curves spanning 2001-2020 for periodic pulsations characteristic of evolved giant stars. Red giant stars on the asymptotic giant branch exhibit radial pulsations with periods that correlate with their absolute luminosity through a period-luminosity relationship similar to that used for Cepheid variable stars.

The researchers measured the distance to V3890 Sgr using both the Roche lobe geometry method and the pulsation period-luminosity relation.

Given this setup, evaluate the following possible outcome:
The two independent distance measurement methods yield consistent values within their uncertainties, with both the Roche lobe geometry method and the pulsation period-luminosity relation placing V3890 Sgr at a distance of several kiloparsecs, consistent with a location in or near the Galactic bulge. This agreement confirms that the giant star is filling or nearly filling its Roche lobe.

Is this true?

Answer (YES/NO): YES